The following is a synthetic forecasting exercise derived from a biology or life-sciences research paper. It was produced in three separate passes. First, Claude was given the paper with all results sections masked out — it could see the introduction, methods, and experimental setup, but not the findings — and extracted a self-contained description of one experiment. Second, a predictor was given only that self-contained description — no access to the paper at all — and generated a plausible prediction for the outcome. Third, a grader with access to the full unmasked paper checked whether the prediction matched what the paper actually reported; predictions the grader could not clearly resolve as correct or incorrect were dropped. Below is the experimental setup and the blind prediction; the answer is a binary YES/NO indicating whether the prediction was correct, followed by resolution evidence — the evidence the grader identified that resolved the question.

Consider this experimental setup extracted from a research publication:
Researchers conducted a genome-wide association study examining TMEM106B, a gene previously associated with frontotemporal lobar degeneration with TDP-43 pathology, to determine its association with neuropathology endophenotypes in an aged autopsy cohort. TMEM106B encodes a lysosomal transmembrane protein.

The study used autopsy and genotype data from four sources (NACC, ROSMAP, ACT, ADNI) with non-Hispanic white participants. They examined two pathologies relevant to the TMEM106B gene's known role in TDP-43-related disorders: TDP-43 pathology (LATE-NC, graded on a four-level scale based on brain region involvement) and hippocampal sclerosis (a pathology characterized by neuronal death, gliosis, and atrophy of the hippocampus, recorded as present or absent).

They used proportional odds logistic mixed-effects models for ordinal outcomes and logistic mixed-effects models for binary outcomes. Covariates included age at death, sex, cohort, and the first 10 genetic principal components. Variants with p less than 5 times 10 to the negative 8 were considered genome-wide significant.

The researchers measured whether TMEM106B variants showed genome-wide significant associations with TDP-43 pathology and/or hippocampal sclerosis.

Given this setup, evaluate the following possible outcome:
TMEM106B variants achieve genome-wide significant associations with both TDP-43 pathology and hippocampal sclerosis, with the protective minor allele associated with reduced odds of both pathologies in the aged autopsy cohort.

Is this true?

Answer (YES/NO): NO